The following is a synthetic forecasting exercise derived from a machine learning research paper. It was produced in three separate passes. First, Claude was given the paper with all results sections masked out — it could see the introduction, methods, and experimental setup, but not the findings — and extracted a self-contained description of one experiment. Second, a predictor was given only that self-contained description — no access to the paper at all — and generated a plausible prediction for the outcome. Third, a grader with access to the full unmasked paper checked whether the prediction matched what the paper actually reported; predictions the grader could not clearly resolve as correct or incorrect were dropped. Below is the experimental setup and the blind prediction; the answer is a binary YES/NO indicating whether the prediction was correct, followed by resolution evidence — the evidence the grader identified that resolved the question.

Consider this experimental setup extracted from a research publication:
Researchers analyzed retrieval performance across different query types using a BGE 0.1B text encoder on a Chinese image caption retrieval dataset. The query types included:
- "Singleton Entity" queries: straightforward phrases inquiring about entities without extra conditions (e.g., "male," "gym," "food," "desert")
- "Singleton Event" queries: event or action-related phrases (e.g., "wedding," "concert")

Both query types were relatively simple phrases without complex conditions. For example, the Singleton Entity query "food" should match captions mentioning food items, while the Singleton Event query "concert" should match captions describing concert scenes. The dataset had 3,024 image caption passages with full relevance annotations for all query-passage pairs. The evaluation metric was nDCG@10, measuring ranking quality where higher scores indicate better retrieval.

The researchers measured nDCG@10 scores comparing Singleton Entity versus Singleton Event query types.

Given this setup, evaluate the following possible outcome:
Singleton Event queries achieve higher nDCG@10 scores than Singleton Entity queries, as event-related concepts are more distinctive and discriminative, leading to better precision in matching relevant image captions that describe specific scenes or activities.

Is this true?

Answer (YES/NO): NO